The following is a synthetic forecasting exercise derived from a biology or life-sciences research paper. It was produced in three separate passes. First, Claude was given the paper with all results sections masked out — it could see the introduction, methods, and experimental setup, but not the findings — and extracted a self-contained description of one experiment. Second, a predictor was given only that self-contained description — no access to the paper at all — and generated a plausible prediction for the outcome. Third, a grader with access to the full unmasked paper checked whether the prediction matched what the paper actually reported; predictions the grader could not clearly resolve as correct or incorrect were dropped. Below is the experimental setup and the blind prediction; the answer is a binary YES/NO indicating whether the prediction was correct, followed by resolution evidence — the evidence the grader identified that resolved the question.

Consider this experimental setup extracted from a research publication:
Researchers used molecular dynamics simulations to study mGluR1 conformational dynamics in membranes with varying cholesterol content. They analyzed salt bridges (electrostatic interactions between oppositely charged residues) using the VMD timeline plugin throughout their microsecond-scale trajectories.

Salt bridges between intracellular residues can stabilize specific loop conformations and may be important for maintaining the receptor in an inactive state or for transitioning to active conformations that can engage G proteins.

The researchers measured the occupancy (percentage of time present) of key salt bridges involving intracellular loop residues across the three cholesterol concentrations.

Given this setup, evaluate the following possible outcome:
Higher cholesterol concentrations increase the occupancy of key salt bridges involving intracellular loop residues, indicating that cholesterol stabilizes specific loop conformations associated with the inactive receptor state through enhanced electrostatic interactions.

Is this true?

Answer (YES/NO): NO